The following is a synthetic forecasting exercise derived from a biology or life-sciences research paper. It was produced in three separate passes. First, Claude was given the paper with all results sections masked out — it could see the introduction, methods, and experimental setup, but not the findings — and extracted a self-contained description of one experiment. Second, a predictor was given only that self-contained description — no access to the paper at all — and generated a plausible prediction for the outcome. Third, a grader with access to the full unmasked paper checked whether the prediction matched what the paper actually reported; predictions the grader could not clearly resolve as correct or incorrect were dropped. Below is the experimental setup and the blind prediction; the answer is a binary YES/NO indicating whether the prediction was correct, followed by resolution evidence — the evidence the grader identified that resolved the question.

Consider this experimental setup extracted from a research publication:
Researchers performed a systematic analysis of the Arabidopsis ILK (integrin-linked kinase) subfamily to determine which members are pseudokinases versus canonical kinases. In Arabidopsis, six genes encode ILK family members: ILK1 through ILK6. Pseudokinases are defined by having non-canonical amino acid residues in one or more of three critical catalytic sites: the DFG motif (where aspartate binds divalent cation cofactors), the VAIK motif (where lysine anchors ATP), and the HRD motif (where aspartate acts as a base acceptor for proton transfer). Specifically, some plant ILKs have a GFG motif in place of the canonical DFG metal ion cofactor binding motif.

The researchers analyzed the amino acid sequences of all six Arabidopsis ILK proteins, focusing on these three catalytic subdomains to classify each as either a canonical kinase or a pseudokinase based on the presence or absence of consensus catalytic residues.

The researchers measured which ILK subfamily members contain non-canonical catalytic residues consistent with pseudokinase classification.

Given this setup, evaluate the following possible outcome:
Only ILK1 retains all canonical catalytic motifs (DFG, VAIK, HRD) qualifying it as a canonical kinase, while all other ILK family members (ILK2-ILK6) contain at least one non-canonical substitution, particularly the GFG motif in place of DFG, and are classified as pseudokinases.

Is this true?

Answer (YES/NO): NO